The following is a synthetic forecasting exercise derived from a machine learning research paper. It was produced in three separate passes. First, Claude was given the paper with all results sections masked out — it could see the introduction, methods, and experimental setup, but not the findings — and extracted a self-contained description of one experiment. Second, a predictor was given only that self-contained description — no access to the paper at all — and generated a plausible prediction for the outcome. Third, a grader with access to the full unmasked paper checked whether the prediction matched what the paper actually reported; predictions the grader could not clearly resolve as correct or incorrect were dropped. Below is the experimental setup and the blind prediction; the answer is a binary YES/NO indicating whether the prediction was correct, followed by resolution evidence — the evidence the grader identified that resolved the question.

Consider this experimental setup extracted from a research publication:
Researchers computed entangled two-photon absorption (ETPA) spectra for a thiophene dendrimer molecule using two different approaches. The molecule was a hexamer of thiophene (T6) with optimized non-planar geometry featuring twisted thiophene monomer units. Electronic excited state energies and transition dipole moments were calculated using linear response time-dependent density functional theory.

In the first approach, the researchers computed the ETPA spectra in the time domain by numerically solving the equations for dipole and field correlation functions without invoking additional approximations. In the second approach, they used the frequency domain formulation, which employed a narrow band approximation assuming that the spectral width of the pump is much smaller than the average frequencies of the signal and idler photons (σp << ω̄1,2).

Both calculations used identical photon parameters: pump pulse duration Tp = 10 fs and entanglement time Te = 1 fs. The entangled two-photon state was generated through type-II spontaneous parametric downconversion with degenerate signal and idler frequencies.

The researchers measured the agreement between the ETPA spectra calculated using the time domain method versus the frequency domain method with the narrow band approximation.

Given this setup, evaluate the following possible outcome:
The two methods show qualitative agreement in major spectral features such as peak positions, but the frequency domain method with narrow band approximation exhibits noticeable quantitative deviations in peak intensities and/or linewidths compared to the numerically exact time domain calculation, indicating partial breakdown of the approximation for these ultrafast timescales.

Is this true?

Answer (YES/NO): NO